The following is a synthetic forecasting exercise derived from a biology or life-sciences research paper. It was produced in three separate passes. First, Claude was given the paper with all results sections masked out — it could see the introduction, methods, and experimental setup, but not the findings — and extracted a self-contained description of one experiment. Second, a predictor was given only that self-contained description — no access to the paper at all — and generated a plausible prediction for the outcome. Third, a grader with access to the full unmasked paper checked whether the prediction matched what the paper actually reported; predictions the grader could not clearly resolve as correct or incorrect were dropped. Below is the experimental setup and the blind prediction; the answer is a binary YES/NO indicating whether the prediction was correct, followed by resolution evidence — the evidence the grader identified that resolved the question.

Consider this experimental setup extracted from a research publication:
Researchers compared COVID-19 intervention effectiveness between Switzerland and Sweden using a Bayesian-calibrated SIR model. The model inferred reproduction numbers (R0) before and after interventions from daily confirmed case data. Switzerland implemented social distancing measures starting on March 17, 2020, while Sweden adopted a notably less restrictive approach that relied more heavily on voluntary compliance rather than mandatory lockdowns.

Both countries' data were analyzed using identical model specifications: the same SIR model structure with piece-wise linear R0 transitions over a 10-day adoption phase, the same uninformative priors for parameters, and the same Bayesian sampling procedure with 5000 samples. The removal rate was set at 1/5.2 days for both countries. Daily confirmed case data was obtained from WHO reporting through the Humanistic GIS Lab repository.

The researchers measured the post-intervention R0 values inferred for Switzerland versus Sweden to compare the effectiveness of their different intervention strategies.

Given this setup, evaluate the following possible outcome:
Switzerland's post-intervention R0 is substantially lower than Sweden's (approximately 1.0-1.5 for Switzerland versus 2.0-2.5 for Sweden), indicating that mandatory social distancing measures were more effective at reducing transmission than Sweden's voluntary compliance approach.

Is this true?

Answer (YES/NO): NO